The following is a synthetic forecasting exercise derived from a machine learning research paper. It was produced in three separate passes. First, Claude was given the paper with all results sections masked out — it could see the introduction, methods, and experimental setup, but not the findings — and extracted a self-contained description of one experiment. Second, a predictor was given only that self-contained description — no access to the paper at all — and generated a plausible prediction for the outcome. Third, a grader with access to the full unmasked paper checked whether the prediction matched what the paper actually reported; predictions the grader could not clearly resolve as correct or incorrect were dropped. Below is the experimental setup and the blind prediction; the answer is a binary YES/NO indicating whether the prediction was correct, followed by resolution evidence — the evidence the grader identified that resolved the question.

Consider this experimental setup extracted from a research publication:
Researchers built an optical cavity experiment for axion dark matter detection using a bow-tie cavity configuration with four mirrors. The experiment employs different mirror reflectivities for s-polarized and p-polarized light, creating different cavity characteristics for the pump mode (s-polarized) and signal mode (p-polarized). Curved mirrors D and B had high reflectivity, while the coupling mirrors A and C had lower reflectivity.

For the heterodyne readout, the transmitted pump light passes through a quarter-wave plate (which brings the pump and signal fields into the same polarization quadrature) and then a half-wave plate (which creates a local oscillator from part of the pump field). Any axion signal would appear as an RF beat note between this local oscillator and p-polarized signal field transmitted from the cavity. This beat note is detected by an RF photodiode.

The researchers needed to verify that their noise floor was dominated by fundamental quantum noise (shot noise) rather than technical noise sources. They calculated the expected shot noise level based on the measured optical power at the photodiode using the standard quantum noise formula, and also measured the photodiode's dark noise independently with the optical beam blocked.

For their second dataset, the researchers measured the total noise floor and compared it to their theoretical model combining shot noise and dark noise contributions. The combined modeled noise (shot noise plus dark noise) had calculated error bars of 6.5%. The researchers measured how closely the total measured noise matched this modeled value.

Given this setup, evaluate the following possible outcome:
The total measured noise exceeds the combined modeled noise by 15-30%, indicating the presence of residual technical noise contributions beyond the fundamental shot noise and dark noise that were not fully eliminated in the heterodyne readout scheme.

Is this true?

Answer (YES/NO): NO